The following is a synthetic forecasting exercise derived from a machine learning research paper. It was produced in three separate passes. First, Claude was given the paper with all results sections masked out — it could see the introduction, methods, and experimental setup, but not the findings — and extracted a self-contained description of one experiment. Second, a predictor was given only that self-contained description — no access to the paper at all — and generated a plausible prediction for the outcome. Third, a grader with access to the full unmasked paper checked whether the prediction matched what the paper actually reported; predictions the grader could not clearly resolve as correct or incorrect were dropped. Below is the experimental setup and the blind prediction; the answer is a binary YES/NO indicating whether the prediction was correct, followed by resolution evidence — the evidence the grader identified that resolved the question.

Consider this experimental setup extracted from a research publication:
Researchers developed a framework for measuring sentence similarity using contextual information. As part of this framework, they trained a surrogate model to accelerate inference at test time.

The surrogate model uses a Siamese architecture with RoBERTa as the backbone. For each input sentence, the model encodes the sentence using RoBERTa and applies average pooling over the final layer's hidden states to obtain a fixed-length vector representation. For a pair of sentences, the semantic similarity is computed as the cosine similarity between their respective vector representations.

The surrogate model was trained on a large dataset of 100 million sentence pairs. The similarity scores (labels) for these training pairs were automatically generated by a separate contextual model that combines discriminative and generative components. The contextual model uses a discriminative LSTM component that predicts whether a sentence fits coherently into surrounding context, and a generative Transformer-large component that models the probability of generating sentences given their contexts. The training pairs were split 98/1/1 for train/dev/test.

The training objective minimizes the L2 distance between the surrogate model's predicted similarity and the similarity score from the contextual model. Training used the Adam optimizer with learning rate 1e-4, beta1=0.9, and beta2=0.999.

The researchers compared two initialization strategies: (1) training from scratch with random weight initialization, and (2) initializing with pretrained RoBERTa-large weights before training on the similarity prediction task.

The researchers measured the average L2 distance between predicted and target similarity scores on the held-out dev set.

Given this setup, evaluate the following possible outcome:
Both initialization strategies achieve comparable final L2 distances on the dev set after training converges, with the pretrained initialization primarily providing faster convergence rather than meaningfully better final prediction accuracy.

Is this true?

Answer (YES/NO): NO